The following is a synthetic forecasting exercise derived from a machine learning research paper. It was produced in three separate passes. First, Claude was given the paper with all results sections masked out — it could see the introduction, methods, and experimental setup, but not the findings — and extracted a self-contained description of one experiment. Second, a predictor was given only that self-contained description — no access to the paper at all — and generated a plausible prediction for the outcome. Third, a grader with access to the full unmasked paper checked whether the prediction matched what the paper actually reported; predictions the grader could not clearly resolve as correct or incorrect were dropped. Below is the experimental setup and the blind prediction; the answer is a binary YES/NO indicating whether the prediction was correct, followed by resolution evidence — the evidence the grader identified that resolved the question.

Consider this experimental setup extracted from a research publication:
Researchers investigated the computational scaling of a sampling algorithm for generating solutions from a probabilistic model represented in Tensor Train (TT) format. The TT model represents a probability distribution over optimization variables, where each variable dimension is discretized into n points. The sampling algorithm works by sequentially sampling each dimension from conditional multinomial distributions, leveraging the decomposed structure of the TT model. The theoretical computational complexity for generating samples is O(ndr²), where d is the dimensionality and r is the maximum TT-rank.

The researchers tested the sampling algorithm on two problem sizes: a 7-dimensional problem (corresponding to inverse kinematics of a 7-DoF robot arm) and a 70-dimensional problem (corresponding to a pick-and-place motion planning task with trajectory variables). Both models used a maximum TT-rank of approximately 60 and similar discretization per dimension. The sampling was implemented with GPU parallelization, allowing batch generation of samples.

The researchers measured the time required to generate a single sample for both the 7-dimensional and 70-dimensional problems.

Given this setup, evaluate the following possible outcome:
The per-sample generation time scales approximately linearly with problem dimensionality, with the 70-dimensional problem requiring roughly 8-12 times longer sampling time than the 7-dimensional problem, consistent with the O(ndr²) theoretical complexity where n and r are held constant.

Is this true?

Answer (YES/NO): NO